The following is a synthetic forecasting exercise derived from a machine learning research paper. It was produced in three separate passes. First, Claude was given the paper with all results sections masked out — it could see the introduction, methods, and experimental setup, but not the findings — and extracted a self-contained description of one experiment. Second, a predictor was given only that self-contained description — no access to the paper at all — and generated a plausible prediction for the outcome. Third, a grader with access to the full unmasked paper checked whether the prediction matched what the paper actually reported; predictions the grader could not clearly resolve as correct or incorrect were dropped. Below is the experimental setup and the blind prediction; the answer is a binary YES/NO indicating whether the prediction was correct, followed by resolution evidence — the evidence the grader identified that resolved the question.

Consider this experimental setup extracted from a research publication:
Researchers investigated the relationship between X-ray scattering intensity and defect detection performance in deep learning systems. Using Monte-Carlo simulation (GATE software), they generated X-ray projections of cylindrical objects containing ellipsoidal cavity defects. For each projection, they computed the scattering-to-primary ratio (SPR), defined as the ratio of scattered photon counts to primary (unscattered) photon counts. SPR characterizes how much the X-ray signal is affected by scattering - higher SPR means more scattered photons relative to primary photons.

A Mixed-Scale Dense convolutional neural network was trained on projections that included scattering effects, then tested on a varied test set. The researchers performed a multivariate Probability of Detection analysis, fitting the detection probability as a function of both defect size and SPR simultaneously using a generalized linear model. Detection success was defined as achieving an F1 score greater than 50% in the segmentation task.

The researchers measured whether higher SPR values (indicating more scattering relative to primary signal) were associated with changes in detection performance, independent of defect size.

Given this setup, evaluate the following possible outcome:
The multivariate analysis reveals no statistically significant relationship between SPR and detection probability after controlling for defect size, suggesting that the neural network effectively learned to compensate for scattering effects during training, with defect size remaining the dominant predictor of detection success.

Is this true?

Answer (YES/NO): NO